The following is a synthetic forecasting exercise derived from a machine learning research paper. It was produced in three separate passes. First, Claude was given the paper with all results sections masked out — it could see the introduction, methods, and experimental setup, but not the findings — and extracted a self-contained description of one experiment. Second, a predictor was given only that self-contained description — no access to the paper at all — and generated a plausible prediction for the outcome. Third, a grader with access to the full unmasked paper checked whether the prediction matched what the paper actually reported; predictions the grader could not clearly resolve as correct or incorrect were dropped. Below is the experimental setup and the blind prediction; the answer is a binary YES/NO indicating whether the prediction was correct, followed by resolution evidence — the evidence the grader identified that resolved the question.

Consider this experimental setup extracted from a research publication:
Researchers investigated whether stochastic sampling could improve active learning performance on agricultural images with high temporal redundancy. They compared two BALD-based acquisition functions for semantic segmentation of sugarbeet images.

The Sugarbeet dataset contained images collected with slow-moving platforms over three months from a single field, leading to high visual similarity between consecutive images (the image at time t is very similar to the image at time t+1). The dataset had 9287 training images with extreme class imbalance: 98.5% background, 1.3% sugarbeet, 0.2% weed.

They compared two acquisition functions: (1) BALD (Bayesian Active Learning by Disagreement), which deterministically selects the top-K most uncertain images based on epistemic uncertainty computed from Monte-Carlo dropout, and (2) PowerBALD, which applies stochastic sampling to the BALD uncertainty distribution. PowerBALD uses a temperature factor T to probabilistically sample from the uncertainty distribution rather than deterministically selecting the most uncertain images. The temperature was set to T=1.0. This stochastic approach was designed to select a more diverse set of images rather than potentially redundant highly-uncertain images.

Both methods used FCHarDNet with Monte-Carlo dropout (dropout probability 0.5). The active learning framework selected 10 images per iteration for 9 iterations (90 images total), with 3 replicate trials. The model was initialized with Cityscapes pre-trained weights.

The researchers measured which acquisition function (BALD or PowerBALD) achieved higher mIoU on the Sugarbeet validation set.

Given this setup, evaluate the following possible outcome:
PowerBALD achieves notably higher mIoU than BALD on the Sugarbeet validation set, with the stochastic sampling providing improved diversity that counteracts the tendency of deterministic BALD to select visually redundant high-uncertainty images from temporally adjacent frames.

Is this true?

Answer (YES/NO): NO